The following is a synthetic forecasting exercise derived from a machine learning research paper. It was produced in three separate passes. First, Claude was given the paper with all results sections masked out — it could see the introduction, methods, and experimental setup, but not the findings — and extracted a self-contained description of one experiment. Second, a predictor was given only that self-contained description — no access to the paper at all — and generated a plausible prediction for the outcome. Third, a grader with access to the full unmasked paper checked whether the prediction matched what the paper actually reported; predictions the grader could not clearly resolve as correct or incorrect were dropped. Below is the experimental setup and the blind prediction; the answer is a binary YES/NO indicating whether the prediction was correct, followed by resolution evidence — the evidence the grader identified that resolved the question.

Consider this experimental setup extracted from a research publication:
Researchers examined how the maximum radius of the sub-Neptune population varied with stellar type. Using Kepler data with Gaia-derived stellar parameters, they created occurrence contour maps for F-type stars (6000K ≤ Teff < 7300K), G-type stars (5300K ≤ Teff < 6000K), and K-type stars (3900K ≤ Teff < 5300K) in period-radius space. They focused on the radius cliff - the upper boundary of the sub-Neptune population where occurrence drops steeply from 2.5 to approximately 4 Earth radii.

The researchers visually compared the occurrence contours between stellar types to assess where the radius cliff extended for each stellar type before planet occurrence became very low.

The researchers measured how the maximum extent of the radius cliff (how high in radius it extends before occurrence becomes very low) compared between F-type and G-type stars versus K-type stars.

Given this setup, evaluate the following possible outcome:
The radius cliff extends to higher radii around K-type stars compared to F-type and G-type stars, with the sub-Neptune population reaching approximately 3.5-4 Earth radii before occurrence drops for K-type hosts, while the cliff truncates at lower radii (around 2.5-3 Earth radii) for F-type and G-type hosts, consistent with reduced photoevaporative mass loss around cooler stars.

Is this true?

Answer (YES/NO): NO